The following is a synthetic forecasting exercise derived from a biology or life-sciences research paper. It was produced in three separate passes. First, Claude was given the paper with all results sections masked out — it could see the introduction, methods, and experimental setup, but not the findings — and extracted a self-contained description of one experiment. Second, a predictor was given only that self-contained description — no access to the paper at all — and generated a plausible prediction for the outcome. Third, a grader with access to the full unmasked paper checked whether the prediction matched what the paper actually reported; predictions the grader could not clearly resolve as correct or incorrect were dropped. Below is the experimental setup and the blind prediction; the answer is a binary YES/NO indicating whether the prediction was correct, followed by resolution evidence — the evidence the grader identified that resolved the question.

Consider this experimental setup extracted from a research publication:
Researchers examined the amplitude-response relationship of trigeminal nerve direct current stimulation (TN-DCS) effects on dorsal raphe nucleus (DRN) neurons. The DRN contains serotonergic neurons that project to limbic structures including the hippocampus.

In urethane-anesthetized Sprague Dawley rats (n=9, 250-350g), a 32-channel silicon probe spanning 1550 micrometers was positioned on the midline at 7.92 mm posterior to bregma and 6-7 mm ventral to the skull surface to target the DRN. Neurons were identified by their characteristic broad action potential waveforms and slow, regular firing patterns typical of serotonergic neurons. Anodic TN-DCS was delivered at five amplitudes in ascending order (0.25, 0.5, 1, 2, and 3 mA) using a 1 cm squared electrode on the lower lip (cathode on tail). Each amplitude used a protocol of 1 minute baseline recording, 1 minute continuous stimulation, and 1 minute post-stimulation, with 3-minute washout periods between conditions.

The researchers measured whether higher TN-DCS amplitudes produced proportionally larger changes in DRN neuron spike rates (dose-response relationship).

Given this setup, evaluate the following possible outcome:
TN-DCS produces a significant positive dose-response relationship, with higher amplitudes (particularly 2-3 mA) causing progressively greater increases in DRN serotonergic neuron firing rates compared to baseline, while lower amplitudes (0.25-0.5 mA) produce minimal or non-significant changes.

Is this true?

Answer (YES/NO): NO